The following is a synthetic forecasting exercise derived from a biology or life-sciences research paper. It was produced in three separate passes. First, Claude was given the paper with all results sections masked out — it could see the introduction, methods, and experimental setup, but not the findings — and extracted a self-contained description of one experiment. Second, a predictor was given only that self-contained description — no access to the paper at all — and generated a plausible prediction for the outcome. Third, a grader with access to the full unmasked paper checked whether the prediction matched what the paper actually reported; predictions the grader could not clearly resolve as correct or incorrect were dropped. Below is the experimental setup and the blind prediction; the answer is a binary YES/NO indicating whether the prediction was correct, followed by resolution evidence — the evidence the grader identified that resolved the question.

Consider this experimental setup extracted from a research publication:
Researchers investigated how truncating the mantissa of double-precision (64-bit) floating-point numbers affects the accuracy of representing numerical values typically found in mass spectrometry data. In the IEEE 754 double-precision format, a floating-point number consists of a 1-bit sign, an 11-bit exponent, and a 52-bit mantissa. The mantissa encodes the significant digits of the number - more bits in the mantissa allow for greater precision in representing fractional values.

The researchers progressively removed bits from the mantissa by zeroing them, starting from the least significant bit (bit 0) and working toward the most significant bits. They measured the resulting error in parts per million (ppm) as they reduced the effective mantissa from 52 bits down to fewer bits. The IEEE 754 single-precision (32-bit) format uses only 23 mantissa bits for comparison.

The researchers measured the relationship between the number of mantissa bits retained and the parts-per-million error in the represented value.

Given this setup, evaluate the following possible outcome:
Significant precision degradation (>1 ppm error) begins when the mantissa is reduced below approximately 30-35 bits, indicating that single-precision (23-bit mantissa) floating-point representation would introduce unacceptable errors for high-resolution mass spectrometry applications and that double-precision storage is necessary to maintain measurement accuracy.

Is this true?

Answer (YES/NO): NO